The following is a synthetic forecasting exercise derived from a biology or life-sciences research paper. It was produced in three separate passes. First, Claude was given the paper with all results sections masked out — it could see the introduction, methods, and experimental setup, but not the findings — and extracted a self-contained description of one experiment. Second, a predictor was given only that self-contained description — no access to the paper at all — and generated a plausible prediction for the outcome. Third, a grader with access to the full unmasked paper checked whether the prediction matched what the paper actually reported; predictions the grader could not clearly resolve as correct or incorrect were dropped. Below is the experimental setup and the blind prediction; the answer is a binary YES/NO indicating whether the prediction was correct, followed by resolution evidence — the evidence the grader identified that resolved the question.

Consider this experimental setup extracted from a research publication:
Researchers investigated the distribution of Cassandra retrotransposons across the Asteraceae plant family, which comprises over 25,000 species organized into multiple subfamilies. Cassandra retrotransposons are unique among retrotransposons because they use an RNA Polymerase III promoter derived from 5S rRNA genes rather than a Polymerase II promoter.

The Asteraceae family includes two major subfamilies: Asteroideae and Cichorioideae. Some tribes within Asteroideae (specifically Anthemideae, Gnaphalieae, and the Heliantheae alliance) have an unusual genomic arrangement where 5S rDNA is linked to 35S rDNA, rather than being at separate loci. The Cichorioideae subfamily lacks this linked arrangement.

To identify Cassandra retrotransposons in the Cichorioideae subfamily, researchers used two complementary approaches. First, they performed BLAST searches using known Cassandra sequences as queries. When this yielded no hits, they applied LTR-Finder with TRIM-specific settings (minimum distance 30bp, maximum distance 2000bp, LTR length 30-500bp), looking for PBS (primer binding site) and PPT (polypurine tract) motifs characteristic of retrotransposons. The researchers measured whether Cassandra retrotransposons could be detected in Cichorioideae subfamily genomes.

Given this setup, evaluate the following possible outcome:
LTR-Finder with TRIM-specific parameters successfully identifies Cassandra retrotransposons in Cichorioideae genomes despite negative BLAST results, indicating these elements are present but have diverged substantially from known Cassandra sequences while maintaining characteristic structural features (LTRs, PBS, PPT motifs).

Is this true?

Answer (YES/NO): NO